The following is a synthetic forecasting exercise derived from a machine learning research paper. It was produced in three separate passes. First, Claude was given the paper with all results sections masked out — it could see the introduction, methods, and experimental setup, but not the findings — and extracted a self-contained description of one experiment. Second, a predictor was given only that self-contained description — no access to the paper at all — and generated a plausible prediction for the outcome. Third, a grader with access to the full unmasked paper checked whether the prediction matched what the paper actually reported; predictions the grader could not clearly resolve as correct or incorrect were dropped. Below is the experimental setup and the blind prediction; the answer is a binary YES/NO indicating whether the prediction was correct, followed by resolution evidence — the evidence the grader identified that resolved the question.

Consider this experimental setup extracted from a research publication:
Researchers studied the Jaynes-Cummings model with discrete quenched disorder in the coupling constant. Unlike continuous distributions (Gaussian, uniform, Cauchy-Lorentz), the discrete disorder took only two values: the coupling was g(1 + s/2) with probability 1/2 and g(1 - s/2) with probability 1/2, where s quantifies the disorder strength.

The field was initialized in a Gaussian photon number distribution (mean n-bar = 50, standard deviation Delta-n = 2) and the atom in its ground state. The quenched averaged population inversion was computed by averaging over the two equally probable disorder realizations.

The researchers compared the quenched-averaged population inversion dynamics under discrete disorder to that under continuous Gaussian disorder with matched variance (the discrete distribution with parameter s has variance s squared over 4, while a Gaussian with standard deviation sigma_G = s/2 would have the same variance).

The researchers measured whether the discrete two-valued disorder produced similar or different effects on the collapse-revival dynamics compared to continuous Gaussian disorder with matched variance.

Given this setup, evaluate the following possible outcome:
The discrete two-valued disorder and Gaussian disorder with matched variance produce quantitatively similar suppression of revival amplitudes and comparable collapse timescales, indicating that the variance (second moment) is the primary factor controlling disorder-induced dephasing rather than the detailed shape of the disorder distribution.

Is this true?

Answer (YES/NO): NO